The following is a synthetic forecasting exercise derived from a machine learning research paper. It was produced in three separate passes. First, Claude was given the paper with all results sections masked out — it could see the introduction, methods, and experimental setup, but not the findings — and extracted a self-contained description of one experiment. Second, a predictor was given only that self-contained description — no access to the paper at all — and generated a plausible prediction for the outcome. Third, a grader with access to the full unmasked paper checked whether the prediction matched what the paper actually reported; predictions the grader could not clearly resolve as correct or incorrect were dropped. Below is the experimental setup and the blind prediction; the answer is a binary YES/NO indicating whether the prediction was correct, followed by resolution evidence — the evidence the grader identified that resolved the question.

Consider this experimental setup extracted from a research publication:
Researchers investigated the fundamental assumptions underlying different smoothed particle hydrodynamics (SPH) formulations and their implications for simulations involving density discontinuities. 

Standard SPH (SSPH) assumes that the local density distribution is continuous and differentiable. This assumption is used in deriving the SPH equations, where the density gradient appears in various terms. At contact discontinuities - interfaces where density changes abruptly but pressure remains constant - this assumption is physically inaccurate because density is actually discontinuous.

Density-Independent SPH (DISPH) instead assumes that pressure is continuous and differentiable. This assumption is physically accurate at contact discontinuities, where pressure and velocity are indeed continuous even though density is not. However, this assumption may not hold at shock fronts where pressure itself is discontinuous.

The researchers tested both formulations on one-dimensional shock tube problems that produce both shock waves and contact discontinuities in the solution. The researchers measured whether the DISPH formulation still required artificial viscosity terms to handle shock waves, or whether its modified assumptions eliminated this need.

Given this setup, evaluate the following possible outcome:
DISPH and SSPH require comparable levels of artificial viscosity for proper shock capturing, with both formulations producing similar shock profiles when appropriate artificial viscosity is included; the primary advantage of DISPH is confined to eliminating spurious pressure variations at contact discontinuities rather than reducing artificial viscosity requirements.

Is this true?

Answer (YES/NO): YES